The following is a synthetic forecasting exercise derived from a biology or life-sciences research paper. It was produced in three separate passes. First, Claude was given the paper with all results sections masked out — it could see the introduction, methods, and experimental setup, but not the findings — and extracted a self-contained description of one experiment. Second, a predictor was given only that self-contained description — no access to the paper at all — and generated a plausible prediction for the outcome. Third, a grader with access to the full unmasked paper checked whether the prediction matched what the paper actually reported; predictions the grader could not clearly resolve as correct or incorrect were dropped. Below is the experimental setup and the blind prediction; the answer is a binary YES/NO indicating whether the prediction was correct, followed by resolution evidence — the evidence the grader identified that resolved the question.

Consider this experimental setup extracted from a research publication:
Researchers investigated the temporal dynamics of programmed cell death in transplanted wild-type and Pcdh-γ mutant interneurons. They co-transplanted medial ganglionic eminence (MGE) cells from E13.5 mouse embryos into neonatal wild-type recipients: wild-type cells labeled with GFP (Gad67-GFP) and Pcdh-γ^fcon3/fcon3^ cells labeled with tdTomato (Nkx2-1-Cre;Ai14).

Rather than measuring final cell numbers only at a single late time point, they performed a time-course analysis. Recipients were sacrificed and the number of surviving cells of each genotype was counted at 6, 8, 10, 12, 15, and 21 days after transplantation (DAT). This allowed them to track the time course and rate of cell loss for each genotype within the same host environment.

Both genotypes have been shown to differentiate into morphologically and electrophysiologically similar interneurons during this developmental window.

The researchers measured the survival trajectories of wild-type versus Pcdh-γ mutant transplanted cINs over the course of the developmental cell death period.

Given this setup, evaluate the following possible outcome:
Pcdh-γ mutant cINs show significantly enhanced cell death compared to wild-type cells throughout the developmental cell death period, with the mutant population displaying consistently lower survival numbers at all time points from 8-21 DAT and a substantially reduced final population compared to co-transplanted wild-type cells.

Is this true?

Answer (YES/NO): YES